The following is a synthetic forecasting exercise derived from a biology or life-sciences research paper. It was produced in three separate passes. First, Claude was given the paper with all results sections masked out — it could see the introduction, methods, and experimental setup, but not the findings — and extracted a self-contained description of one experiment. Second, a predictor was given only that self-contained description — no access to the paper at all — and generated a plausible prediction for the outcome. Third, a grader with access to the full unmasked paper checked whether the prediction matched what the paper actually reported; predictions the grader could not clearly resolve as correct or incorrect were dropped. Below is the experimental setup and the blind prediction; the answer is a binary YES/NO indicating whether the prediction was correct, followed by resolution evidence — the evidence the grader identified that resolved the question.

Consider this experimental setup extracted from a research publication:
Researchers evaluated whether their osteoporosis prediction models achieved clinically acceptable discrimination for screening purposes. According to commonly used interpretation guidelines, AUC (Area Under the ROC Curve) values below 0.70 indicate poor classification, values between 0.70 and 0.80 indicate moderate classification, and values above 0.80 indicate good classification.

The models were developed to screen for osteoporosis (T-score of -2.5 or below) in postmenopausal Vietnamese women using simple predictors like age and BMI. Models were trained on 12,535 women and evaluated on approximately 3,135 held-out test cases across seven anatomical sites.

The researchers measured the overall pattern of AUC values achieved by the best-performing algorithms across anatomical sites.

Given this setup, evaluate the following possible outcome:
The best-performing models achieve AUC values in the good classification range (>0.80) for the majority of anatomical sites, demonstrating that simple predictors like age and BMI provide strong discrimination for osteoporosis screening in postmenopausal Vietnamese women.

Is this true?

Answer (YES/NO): NO